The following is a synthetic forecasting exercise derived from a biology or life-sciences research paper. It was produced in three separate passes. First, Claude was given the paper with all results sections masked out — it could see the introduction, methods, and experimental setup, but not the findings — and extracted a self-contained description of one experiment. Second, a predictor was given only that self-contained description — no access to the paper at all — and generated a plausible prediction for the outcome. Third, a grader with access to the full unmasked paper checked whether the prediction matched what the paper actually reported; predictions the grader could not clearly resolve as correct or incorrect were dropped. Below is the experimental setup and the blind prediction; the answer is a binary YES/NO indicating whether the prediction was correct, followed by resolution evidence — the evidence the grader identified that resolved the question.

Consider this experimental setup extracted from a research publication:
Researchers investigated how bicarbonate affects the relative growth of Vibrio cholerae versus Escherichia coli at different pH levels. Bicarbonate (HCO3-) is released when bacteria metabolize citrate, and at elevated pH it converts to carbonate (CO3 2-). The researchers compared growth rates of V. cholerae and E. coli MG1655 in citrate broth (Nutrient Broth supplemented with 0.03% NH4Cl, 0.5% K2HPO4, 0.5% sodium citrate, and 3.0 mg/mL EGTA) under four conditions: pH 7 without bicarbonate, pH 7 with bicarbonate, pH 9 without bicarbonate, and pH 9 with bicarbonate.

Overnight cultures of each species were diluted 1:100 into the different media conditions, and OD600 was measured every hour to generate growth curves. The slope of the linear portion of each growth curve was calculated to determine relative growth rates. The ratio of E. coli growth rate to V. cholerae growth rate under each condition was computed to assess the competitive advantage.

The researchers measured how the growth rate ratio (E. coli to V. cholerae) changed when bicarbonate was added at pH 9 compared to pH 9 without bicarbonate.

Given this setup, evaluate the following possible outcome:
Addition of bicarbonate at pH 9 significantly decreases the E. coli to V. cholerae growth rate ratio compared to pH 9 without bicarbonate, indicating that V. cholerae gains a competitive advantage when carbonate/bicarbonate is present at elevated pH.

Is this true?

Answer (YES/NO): YES